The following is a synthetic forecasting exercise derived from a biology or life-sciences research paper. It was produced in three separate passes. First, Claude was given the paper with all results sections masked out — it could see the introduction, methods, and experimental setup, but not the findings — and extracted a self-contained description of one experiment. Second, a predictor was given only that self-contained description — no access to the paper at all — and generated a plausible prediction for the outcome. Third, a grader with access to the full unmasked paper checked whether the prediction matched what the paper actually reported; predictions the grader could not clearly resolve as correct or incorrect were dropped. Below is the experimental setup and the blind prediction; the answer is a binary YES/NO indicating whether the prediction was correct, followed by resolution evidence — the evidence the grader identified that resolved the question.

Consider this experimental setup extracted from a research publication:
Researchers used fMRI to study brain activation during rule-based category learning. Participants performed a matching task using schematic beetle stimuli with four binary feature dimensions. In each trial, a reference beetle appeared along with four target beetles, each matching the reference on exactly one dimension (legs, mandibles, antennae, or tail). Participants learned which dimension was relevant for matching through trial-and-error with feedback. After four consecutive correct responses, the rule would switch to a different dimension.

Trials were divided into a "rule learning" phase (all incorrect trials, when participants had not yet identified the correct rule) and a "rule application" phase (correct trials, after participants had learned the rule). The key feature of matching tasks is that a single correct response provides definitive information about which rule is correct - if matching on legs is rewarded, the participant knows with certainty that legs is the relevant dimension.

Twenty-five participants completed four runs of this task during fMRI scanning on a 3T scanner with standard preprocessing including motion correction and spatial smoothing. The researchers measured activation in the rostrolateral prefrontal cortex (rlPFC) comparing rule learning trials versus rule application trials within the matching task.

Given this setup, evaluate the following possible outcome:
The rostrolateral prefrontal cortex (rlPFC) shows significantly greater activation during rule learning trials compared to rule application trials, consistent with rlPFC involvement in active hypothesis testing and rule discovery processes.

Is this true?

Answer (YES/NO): YES